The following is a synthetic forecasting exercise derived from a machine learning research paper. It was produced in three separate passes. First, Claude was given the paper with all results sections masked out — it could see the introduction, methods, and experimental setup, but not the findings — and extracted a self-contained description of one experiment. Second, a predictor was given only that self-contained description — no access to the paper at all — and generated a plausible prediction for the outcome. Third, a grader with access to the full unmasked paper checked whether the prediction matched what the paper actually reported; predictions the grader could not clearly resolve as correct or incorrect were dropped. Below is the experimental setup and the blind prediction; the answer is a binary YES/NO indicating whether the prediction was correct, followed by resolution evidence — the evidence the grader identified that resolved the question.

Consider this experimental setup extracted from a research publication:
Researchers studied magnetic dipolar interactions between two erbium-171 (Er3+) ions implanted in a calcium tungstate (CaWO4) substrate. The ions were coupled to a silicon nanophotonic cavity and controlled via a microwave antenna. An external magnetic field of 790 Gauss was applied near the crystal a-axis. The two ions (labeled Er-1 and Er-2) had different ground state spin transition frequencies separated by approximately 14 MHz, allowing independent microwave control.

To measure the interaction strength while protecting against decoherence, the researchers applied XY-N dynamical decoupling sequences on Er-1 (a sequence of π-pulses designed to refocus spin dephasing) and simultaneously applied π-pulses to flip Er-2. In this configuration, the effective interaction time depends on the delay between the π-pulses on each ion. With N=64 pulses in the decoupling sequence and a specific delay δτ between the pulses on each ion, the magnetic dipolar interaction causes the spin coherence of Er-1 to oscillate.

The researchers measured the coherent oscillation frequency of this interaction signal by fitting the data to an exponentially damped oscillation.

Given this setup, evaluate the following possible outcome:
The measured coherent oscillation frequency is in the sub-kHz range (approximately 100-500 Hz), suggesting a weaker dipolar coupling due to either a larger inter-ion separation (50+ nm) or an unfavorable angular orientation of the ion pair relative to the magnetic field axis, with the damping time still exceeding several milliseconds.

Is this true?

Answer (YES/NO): NO